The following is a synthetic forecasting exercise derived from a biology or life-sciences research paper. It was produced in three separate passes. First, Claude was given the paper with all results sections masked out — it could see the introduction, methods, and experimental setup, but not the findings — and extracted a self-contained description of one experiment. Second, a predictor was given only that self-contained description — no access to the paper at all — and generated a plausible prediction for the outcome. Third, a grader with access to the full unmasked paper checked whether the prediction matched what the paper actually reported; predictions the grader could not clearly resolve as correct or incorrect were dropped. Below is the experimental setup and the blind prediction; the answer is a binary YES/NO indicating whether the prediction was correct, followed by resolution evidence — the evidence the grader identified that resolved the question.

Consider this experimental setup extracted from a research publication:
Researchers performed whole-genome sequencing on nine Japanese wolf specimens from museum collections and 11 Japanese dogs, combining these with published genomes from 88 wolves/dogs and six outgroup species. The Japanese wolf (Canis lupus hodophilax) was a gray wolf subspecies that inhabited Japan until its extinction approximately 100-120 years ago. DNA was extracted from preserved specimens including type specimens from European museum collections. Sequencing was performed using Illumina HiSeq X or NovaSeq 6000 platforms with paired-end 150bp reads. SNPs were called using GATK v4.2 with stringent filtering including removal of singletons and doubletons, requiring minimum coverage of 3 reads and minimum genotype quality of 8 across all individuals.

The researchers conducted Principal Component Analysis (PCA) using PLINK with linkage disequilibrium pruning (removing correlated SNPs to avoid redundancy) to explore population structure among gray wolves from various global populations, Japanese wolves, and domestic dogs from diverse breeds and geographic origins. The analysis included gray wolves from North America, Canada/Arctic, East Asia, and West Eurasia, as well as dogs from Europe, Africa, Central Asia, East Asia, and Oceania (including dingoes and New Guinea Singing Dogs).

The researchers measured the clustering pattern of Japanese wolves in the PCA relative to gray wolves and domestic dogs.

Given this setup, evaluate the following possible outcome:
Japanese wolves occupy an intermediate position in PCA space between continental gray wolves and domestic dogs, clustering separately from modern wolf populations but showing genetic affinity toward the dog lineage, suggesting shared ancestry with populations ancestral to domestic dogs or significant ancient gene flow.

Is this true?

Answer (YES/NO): NO